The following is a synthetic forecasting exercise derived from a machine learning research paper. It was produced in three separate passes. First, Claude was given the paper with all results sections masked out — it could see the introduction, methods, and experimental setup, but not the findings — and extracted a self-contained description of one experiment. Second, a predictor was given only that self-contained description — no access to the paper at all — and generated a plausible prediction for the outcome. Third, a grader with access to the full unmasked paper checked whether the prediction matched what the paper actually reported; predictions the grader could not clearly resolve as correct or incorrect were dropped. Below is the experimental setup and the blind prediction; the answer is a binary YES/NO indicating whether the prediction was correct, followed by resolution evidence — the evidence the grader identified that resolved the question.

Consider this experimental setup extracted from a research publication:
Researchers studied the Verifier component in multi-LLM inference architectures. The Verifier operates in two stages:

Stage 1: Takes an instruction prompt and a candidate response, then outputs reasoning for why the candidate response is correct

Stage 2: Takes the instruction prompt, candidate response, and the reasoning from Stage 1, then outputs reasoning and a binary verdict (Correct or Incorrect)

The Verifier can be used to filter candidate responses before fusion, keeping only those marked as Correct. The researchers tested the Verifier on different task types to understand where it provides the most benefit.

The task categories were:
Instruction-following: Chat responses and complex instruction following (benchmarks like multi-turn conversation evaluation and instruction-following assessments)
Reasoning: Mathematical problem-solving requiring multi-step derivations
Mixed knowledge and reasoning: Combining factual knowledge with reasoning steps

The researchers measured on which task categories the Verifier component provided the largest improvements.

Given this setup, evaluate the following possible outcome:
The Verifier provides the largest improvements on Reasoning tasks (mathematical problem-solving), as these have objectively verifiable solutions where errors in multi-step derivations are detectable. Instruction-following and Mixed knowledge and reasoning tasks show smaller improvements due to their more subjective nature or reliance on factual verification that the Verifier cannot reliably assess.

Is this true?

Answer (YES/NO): YES